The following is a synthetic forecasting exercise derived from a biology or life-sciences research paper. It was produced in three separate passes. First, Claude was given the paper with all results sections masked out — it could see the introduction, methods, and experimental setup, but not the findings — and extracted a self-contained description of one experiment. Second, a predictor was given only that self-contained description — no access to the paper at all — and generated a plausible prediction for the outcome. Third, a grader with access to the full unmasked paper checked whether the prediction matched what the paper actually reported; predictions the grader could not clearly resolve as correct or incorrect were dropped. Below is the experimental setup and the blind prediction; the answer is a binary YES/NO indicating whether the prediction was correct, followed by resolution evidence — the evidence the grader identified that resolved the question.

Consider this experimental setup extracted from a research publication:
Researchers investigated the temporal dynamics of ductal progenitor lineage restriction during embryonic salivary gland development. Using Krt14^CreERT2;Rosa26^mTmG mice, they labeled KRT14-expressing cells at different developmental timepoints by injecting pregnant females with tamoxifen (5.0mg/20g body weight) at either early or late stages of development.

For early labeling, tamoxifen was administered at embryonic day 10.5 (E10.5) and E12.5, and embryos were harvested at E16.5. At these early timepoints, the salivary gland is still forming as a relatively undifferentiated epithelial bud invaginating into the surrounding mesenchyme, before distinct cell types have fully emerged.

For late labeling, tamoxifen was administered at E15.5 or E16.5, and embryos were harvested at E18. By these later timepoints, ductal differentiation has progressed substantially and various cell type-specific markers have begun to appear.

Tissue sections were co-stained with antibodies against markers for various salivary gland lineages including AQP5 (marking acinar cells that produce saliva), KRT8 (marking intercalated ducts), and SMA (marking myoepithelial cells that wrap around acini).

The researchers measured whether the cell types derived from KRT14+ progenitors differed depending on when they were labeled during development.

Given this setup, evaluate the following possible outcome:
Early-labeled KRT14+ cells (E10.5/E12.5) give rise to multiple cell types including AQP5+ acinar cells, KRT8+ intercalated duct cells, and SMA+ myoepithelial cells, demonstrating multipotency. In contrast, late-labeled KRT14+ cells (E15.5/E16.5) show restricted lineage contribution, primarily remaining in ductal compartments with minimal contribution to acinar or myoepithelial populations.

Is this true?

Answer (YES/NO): NO